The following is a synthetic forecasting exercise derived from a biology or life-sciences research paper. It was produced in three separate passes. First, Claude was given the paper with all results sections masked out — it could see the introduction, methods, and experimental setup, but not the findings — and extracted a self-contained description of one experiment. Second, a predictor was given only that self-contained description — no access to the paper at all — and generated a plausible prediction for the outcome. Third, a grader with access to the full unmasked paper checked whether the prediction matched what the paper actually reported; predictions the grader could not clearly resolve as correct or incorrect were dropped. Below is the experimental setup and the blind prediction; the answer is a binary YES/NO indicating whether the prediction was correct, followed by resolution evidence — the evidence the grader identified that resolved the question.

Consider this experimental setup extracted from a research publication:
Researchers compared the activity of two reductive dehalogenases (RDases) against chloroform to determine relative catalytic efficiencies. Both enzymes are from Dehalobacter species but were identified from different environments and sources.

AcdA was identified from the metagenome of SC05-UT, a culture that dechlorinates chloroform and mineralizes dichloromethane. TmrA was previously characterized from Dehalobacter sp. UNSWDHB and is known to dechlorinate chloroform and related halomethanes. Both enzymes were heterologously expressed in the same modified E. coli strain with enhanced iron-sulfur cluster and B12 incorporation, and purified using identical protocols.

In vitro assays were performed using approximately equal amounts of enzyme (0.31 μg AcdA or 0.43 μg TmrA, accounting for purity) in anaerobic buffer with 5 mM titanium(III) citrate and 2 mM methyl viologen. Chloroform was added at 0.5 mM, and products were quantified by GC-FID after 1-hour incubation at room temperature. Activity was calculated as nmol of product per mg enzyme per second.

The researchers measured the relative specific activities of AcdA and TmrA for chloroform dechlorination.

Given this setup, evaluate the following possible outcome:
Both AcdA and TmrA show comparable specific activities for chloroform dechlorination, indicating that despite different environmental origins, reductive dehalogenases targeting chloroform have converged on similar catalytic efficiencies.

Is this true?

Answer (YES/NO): YES